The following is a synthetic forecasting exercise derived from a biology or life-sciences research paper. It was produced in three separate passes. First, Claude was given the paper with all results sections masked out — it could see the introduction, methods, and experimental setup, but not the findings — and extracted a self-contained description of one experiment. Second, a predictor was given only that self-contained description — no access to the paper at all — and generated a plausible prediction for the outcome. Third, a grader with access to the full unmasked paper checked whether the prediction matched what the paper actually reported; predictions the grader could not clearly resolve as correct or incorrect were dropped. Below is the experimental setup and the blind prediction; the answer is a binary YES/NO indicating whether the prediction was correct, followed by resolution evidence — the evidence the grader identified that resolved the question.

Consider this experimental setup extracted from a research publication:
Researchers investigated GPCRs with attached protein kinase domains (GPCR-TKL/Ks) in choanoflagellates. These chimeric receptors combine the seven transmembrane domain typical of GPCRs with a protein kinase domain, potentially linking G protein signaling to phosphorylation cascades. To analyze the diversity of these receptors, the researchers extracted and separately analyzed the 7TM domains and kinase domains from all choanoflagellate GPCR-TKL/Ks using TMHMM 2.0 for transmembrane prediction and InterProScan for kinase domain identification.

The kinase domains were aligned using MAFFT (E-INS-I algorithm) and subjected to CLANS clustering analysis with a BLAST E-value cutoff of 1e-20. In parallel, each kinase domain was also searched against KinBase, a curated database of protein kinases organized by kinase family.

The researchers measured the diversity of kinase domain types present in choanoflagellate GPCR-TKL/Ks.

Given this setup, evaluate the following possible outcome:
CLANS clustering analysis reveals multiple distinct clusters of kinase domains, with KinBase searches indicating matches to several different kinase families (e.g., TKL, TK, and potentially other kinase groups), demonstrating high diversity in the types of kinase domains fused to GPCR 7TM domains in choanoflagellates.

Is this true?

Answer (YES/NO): YES